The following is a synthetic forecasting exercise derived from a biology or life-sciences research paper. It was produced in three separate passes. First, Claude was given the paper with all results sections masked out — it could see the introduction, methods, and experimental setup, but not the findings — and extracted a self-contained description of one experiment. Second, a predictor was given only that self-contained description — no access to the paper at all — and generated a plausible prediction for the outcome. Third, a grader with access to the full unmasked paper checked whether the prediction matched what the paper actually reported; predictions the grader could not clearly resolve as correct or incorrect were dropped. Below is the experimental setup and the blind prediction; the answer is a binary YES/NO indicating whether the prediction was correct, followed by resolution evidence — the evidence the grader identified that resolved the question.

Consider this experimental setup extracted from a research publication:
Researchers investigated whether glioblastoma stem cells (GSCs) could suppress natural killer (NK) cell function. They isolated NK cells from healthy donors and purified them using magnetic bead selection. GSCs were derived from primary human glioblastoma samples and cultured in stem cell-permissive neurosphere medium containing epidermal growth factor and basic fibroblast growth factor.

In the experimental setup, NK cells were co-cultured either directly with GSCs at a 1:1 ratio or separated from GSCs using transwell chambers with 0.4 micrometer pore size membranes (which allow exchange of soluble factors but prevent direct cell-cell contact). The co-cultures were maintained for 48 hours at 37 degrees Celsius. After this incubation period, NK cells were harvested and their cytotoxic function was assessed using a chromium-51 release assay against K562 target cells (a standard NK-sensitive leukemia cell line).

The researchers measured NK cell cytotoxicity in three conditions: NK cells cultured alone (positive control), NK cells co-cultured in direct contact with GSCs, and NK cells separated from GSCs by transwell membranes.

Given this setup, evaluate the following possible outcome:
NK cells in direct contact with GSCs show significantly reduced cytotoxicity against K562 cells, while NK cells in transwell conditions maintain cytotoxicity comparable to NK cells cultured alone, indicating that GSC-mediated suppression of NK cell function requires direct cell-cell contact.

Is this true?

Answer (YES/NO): YES